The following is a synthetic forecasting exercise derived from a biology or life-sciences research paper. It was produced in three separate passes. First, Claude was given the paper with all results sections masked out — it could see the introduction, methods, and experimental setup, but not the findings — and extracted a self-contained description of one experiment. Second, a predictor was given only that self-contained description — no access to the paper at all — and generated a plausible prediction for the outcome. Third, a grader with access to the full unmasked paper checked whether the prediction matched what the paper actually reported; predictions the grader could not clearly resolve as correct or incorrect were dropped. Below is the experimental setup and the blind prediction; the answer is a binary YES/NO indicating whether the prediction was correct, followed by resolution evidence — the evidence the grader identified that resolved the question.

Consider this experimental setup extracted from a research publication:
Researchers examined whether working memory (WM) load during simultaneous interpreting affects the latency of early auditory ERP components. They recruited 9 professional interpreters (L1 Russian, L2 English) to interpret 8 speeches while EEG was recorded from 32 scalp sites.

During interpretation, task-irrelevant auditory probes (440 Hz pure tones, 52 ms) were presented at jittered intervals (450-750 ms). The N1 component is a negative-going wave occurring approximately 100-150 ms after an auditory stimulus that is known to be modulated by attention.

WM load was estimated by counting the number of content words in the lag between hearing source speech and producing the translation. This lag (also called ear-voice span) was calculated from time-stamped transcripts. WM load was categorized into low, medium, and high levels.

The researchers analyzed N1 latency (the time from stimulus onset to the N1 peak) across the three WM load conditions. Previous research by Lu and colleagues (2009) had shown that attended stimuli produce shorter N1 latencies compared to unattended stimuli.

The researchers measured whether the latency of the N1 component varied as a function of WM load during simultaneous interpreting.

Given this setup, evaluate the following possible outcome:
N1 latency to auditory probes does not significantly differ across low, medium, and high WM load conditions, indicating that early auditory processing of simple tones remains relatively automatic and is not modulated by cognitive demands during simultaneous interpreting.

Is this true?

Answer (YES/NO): NO